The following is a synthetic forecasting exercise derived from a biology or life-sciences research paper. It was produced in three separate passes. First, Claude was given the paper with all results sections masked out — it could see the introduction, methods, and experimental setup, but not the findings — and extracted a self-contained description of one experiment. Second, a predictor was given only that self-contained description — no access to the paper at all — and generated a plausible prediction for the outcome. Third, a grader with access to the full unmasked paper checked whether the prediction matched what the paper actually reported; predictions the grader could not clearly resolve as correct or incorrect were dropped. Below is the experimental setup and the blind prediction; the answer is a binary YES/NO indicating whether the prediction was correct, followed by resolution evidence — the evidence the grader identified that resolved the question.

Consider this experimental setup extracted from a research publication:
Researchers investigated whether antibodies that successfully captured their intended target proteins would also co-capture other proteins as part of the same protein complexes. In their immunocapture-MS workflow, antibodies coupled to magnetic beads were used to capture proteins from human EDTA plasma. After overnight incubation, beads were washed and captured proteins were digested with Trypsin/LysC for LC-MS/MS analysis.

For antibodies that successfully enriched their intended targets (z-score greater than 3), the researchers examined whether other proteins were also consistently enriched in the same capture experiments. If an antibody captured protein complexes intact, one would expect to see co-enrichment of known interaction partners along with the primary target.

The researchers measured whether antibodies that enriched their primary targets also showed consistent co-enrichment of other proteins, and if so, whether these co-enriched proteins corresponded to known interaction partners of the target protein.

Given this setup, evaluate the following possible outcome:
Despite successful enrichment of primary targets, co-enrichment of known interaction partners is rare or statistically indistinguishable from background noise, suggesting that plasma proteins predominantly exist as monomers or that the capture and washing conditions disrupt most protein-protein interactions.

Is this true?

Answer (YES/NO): NO